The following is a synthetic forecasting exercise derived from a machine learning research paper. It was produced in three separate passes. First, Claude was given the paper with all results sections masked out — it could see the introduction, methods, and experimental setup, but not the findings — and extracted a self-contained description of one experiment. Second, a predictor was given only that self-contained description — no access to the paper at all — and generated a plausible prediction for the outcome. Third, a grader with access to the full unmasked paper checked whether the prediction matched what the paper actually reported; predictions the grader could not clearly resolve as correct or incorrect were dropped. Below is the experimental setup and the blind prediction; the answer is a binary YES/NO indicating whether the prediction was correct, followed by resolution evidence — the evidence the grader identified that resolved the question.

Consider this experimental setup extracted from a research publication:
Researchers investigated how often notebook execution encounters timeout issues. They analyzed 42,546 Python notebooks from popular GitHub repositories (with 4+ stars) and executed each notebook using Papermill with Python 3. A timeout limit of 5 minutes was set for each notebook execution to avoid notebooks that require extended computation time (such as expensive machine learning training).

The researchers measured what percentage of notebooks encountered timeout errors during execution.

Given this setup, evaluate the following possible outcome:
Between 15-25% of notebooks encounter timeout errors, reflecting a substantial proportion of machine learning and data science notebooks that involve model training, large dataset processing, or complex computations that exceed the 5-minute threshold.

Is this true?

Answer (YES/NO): NO